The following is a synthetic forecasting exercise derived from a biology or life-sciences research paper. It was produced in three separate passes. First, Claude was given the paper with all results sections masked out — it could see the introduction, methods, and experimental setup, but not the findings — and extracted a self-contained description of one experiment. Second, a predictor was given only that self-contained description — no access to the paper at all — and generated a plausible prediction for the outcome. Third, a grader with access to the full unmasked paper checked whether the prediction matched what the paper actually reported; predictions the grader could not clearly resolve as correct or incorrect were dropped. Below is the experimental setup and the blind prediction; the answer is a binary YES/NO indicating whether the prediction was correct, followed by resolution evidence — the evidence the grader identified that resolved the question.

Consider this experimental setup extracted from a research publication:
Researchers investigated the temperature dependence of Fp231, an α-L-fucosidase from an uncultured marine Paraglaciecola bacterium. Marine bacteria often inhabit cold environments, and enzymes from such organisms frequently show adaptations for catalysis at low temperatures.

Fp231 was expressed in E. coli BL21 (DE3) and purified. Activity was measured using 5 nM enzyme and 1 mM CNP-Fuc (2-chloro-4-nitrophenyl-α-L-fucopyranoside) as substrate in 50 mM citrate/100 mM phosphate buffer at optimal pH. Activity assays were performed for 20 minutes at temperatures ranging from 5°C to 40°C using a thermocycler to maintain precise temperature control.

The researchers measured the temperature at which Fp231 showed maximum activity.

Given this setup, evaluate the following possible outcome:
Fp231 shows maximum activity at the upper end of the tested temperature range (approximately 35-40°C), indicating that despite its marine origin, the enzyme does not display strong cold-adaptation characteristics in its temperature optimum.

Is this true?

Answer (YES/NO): NO